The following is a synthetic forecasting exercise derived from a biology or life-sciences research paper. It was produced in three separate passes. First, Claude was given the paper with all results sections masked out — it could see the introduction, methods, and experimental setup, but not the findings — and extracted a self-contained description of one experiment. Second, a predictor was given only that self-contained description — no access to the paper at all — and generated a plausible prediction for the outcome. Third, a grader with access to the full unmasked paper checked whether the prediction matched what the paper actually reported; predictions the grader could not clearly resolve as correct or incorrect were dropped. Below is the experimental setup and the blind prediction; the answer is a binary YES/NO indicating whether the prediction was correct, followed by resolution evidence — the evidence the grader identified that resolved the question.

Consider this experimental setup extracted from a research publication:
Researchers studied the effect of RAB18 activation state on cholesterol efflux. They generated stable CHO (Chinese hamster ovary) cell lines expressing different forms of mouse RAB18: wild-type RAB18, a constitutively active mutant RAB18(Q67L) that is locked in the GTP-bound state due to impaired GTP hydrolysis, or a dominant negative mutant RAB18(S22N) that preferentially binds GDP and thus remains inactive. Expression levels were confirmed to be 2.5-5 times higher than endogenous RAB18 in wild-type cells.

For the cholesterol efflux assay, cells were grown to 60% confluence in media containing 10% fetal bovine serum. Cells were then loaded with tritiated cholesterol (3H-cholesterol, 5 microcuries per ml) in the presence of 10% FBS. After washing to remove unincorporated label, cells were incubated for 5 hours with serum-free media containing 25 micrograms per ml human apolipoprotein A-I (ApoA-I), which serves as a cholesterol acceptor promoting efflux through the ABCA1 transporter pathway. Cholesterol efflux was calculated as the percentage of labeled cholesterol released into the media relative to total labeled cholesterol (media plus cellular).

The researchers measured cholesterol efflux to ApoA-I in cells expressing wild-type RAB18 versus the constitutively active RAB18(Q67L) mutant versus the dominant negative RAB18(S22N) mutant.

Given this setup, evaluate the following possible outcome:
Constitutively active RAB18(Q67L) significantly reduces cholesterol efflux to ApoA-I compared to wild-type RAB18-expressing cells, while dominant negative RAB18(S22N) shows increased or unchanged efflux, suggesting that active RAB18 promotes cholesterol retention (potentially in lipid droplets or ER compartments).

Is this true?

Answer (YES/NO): NO